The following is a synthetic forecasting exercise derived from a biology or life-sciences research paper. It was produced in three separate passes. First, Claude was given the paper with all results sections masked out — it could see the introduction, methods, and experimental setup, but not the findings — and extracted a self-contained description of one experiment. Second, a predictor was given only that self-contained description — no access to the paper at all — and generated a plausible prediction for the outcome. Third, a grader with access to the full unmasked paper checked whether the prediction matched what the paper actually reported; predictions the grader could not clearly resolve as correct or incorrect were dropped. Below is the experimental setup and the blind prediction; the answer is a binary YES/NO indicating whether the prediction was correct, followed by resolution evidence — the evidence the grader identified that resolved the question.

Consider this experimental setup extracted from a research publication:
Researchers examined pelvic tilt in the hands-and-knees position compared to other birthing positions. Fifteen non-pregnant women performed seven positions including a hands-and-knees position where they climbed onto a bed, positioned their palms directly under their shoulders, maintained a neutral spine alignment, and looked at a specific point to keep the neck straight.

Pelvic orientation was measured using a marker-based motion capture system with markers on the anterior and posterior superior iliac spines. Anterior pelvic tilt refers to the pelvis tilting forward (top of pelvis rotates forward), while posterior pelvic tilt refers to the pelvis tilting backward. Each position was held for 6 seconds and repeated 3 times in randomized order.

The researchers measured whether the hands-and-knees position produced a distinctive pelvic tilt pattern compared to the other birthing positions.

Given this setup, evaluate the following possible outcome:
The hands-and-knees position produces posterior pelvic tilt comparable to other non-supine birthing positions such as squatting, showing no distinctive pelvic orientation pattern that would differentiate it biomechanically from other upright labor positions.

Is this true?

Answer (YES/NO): NO